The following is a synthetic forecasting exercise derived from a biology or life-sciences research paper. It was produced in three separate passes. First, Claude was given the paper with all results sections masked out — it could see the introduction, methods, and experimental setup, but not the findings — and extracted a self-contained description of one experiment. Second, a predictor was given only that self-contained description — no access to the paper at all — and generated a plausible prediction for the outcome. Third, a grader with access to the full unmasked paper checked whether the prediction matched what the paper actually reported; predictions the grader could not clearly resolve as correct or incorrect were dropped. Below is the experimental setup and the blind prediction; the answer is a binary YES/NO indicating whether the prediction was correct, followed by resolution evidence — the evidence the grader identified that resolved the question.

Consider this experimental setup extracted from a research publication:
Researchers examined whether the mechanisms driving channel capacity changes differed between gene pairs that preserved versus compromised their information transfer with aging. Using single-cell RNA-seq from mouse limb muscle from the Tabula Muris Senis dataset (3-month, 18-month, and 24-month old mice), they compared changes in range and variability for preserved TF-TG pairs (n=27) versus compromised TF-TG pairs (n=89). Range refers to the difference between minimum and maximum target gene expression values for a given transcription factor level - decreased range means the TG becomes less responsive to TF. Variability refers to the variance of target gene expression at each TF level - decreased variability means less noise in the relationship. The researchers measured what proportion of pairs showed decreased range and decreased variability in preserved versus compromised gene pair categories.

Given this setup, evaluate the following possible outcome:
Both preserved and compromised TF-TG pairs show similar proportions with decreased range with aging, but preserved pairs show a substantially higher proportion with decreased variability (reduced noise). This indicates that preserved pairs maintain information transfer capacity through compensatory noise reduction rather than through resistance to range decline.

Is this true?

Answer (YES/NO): NO